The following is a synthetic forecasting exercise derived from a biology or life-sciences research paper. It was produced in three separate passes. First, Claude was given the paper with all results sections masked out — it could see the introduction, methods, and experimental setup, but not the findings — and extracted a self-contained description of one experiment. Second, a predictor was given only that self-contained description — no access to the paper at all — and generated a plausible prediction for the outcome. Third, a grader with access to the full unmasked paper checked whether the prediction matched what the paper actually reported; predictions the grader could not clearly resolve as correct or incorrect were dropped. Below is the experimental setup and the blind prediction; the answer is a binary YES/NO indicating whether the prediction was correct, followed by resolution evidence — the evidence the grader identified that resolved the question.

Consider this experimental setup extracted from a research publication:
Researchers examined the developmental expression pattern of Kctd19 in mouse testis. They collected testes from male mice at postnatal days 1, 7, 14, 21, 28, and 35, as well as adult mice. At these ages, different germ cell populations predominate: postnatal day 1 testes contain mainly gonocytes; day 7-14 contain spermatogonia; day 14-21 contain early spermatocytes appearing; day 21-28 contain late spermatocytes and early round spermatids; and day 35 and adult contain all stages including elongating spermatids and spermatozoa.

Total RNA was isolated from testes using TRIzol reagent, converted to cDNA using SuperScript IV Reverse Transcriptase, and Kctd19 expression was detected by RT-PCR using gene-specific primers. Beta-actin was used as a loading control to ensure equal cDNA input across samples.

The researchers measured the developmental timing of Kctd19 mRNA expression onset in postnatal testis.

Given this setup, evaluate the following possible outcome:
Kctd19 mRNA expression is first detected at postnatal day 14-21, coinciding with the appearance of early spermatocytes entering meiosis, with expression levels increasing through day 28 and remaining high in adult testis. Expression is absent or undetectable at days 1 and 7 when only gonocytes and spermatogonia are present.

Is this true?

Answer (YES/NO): NO